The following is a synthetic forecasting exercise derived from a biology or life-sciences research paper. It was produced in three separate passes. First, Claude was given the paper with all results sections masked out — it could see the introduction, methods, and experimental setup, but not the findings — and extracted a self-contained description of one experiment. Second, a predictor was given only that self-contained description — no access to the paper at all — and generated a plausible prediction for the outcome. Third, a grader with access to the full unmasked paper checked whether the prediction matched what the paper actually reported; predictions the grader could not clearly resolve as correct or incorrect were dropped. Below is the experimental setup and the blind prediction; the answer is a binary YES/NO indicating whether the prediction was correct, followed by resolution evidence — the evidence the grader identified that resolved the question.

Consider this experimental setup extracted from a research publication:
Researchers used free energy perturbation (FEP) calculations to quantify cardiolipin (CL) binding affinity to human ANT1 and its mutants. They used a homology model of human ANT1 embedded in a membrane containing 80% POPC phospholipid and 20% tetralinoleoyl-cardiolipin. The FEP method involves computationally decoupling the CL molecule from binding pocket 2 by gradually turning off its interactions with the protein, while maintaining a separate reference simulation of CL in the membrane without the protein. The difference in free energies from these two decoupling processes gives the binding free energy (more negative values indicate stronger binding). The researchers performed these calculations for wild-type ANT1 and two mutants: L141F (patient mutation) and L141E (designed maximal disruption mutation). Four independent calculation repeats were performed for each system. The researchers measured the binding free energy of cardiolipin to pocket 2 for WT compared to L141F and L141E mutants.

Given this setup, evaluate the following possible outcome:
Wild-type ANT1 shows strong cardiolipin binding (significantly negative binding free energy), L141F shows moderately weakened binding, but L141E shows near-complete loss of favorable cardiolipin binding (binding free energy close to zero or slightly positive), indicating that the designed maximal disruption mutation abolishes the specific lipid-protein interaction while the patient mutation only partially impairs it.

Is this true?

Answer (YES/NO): NO